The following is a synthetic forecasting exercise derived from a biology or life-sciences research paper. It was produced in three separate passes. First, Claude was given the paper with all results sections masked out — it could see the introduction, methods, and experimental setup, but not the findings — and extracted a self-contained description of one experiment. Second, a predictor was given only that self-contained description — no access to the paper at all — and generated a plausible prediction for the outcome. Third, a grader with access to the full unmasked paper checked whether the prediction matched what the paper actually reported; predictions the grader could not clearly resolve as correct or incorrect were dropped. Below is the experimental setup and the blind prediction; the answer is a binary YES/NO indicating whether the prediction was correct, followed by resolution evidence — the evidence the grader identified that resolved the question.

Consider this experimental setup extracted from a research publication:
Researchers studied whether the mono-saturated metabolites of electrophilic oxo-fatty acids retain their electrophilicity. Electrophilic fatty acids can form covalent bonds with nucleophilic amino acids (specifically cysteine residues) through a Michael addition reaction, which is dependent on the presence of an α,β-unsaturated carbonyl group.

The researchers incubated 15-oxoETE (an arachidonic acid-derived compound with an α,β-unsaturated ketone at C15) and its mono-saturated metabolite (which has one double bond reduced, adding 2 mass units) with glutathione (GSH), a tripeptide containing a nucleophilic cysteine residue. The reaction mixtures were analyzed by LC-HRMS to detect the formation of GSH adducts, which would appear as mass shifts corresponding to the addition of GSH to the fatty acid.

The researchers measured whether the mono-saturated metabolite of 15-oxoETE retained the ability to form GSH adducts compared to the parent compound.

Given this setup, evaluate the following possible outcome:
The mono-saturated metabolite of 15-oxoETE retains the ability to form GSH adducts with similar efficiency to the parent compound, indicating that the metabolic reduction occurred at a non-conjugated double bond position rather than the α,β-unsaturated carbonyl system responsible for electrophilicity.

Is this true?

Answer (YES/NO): YES